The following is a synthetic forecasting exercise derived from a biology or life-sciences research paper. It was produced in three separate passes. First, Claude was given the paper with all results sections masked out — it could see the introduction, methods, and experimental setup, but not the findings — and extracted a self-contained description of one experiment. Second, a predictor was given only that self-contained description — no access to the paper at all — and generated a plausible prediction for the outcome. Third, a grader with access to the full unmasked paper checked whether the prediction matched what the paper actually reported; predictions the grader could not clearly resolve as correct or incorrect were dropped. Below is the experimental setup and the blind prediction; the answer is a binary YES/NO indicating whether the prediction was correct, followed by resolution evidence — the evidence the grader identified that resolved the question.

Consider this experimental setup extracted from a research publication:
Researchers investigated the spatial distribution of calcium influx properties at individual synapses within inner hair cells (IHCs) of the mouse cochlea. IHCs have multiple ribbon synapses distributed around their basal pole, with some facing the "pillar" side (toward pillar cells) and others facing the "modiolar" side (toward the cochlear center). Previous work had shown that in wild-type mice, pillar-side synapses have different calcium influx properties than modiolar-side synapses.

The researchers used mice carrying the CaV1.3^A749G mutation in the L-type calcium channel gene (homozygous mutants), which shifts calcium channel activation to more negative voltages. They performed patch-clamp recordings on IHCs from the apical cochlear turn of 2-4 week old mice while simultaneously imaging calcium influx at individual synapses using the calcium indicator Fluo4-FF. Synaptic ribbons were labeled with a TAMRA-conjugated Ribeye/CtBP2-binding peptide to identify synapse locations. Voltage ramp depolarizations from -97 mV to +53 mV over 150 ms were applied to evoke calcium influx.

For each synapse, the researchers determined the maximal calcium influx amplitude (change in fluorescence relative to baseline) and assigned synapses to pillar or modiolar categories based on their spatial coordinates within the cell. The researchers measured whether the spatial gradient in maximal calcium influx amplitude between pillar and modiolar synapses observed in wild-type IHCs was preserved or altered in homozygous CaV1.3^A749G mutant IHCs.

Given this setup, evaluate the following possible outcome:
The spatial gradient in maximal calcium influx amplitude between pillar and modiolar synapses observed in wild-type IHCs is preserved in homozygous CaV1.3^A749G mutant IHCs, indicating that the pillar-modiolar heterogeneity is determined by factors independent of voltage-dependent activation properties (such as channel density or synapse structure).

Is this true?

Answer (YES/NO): NO